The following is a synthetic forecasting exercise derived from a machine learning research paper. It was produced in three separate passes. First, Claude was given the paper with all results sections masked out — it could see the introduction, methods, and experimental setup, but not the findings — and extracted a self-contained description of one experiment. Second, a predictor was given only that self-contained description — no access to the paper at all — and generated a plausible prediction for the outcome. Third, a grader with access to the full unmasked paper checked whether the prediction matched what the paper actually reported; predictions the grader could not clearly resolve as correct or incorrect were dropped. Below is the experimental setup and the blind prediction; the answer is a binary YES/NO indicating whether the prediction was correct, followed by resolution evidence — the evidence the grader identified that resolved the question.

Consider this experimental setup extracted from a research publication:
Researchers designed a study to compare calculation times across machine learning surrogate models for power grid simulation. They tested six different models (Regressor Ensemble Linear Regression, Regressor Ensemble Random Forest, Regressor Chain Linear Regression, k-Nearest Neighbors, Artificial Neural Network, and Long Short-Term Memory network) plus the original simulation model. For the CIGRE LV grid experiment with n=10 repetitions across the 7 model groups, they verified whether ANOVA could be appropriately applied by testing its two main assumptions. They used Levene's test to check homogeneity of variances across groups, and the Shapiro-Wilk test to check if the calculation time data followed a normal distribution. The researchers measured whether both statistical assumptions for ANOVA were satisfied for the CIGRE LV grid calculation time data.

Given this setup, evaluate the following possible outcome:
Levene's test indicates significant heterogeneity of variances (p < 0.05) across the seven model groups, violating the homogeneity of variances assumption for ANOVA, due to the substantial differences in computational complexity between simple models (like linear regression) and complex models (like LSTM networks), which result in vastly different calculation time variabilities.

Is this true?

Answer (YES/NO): NO